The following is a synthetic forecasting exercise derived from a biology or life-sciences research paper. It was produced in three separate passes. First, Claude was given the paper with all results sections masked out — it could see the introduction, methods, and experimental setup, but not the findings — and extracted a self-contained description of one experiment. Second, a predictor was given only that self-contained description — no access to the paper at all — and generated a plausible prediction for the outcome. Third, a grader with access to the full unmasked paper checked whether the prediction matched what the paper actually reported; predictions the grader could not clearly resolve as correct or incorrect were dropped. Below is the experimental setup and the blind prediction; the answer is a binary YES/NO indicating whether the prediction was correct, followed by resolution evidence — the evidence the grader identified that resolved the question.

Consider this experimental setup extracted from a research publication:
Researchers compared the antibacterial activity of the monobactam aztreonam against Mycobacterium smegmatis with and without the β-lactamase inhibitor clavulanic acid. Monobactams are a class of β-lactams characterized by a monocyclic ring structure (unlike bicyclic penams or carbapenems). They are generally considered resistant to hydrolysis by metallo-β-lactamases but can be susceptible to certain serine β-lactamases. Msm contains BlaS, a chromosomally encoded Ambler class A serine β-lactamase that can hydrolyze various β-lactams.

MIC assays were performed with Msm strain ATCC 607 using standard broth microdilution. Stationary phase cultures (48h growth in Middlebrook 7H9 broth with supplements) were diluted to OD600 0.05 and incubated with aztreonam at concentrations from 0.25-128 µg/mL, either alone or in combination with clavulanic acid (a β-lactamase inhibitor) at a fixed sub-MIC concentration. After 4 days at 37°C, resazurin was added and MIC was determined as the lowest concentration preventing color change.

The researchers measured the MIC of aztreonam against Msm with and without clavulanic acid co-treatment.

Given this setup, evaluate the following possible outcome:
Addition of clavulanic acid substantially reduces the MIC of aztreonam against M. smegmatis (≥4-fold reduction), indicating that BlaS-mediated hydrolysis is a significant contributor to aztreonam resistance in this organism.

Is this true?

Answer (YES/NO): NO